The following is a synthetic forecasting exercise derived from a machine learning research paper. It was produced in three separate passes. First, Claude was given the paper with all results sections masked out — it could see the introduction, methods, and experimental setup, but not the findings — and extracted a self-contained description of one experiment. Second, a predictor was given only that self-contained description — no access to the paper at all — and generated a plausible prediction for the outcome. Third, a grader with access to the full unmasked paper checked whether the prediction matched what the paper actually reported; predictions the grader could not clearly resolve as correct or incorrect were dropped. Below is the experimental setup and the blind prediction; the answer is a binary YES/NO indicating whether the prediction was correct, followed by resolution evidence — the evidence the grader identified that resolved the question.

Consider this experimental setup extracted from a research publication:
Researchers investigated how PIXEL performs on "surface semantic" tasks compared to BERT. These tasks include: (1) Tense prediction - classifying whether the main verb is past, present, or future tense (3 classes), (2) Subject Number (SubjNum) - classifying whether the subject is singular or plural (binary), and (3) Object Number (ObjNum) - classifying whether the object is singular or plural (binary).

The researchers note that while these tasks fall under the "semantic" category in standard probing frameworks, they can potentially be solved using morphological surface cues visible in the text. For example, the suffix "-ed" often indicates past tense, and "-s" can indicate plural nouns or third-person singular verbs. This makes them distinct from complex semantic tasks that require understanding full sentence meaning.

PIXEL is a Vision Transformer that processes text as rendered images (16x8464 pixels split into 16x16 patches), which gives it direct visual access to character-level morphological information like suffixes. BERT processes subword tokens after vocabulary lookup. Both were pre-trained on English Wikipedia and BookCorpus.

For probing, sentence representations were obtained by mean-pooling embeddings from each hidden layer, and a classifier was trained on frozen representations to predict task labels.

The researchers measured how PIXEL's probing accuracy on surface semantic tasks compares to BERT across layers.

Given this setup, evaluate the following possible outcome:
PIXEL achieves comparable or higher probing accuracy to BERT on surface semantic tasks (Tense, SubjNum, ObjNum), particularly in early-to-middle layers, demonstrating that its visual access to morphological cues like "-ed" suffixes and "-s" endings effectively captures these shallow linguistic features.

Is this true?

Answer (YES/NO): NO